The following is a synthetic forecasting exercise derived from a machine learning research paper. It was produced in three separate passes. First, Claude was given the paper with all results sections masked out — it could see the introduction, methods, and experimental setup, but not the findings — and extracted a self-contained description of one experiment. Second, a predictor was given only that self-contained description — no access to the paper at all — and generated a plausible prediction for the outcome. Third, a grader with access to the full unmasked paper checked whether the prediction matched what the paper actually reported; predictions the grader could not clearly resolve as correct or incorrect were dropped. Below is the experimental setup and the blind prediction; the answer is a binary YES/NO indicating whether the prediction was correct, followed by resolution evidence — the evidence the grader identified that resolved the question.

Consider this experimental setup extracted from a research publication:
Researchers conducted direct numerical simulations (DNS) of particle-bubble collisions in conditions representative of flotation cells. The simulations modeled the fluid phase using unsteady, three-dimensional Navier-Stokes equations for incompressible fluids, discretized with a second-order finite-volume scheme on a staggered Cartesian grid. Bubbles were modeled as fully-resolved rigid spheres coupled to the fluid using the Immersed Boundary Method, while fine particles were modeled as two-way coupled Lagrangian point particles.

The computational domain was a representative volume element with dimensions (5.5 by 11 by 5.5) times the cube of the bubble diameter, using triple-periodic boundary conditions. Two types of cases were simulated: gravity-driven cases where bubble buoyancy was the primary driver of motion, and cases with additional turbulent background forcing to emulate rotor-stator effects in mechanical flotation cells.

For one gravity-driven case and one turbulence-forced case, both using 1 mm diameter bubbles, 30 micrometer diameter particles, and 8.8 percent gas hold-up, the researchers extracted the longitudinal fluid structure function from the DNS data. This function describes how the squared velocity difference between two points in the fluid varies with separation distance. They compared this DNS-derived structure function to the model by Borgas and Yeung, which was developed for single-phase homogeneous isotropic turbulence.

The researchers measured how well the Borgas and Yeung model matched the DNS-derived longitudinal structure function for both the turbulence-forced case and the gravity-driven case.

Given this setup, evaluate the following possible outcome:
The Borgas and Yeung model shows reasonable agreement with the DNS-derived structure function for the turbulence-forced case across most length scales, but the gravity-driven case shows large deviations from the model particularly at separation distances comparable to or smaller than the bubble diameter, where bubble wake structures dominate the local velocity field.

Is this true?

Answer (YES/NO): NO